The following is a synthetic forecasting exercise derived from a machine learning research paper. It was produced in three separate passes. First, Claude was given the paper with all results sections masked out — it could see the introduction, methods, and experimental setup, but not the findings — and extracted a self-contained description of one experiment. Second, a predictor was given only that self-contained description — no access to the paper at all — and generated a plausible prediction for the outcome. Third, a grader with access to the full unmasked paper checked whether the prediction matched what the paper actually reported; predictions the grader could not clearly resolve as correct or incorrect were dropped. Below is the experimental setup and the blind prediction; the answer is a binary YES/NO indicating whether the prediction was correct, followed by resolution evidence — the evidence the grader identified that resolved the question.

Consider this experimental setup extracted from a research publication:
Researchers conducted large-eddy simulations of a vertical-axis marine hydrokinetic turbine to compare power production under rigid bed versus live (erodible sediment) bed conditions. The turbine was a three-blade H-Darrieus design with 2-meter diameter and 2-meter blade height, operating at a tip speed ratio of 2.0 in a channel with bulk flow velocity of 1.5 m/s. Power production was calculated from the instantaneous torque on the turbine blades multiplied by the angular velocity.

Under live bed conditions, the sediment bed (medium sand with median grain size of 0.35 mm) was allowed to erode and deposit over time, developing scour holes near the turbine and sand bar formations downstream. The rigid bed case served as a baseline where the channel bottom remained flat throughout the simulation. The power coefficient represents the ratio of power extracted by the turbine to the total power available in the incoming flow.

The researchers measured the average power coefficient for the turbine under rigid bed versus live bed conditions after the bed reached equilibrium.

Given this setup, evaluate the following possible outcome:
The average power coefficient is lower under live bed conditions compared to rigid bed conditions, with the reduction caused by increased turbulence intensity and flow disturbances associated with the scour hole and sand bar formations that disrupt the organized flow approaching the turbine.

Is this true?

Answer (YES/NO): NO